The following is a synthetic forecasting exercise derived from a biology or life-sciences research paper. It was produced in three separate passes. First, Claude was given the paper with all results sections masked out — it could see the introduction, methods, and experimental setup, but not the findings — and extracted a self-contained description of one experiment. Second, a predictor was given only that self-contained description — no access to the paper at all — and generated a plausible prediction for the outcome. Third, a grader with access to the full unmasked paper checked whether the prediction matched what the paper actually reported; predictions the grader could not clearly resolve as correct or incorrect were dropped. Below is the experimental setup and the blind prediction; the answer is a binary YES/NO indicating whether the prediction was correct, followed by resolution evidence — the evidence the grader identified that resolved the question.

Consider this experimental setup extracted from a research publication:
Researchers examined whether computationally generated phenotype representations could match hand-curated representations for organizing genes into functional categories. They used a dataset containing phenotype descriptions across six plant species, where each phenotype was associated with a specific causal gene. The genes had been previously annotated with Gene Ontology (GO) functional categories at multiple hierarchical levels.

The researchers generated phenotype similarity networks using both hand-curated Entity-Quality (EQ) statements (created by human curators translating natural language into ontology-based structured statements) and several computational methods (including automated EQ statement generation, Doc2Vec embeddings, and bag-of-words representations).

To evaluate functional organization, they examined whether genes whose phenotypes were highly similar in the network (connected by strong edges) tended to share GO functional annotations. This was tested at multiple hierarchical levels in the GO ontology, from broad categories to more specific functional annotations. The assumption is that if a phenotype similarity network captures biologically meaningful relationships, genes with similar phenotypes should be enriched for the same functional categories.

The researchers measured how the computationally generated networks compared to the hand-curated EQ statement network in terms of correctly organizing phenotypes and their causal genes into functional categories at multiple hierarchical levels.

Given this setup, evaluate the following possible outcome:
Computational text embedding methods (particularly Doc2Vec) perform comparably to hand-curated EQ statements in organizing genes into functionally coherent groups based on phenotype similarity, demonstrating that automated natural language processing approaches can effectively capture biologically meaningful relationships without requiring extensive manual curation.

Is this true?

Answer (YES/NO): NO